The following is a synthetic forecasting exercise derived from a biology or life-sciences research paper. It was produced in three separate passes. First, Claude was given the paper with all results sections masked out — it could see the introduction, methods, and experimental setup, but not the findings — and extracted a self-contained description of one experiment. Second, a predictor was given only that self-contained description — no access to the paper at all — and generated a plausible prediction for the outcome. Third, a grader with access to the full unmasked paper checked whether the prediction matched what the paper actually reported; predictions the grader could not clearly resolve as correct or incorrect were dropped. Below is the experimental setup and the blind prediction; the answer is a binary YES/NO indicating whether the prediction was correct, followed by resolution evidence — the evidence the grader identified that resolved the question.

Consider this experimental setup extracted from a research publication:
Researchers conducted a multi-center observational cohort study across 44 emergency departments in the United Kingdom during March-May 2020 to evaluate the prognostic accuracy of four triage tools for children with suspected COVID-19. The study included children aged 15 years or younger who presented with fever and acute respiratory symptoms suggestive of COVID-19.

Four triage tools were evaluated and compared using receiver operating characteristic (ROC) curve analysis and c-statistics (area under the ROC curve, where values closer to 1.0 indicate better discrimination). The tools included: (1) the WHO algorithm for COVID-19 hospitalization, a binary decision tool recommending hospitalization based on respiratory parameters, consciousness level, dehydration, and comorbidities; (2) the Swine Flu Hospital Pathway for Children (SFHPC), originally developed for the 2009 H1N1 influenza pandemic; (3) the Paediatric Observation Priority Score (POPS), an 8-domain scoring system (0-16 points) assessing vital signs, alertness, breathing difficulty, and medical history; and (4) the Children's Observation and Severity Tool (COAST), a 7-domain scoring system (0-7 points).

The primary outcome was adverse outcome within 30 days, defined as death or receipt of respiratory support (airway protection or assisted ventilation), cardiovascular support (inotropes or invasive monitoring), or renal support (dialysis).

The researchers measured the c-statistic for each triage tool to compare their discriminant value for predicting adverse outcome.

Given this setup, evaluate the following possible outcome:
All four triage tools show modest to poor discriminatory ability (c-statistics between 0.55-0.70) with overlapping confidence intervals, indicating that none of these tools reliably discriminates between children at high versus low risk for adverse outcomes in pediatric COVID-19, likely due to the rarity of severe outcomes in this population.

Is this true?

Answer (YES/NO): NO